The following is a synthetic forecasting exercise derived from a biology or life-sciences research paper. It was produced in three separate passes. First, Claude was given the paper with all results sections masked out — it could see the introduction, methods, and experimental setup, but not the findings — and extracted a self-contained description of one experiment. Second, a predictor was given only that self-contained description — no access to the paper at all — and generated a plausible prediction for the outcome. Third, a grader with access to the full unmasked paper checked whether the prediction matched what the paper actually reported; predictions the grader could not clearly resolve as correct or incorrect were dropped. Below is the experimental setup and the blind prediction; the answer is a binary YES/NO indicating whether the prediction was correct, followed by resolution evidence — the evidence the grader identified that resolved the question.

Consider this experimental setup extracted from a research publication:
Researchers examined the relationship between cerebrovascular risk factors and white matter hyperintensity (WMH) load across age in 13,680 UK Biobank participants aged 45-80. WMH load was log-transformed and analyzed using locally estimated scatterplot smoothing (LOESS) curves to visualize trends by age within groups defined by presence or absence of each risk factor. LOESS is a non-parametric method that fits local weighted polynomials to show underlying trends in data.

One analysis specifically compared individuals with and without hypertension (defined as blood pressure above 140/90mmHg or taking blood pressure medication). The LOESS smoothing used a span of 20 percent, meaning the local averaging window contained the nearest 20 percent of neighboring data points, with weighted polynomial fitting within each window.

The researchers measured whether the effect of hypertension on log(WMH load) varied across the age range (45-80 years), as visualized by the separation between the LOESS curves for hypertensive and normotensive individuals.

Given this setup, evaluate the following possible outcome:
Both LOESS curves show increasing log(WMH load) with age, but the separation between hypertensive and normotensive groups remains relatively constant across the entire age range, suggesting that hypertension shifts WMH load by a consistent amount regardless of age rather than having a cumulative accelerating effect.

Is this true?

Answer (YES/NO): YES